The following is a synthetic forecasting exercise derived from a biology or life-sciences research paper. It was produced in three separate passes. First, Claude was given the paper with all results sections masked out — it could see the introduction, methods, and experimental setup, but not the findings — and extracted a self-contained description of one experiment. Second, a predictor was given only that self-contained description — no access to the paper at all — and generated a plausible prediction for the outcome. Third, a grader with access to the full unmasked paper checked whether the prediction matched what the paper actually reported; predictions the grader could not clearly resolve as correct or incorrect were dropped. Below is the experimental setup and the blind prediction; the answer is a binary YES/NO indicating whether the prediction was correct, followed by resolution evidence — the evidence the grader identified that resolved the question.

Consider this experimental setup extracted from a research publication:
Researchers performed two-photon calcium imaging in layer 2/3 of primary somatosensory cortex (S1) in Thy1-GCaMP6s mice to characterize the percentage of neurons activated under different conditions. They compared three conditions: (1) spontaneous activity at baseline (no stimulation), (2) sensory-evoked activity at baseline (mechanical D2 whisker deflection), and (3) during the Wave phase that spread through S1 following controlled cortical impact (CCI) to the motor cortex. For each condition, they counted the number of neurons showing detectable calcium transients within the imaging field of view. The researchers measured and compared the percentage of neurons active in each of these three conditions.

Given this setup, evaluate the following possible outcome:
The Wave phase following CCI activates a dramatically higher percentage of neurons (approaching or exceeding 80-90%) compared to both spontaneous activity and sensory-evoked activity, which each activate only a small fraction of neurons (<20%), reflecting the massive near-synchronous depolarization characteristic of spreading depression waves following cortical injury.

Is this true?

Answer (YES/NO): NO